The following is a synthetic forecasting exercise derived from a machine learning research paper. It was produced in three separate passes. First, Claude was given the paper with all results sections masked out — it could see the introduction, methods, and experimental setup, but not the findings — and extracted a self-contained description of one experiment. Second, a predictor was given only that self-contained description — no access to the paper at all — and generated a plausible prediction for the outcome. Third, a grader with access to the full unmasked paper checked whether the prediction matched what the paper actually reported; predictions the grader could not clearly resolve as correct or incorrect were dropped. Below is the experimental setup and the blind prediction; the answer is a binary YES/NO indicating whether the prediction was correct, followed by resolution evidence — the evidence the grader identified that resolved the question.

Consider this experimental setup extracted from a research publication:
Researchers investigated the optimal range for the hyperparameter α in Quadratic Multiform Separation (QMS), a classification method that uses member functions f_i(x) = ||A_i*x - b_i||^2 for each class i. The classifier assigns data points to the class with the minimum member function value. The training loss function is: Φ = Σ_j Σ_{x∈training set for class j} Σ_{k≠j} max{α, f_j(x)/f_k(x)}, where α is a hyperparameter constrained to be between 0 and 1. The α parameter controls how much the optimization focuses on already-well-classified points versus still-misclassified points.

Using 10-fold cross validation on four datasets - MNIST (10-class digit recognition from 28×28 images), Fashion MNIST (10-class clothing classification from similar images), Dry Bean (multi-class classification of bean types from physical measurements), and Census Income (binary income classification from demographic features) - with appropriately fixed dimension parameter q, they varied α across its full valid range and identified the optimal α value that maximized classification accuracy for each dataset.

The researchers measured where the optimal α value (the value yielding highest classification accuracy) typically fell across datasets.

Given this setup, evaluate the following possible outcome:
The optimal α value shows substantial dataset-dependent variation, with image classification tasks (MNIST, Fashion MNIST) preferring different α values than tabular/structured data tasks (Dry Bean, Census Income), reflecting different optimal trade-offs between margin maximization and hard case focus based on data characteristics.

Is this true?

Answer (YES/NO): NO